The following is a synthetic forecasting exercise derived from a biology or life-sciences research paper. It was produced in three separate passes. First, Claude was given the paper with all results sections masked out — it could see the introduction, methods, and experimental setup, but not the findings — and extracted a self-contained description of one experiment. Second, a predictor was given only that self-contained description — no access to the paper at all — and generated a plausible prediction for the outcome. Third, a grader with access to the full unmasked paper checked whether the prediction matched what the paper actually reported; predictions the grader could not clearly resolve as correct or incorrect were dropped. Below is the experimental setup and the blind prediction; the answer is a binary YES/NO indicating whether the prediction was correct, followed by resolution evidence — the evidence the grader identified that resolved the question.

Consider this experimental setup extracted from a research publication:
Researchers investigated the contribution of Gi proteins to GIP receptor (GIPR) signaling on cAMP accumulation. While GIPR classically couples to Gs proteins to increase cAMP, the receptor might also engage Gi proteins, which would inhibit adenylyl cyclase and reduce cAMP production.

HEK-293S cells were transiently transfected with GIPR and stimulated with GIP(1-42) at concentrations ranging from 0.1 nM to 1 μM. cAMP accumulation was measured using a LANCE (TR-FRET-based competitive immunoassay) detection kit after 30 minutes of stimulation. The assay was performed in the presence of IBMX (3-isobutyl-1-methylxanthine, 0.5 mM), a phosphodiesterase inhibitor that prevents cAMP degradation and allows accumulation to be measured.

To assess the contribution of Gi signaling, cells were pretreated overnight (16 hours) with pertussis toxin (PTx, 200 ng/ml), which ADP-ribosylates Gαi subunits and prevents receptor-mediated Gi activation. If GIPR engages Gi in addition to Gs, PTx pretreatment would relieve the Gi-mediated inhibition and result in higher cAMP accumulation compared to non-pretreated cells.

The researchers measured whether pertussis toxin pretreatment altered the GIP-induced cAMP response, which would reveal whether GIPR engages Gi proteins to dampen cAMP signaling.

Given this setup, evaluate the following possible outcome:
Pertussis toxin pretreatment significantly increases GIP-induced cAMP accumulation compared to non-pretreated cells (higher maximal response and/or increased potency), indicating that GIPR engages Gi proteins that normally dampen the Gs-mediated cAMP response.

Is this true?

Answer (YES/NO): NO